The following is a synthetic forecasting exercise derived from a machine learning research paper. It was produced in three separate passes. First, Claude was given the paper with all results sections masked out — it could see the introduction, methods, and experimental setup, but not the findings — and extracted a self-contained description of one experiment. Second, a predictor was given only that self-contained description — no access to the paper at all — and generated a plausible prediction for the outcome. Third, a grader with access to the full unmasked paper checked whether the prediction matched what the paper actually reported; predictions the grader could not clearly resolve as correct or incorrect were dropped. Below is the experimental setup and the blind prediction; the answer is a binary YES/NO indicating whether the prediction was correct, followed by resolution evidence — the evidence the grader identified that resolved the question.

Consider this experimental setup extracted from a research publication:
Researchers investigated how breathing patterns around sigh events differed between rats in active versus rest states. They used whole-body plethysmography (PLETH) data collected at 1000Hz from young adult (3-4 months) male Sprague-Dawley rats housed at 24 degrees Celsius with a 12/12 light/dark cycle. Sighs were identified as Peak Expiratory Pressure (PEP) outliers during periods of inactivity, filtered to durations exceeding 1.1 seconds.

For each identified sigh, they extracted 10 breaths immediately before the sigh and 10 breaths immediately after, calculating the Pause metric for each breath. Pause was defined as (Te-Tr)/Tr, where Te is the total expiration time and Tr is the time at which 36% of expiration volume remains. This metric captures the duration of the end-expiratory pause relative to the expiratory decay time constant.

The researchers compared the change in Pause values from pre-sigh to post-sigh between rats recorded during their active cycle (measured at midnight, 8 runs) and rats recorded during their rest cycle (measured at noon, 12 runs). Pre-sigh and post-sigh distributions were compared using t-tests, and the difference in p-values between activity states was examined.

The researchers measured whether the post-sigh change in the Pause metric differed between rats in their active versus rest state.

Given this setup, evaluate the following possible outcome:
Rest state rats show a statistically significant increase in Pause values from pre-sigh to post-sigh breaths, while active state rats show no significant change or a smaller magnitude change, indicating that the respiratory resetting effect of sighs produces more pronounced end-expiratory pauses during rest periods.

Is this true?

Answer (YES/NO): NO